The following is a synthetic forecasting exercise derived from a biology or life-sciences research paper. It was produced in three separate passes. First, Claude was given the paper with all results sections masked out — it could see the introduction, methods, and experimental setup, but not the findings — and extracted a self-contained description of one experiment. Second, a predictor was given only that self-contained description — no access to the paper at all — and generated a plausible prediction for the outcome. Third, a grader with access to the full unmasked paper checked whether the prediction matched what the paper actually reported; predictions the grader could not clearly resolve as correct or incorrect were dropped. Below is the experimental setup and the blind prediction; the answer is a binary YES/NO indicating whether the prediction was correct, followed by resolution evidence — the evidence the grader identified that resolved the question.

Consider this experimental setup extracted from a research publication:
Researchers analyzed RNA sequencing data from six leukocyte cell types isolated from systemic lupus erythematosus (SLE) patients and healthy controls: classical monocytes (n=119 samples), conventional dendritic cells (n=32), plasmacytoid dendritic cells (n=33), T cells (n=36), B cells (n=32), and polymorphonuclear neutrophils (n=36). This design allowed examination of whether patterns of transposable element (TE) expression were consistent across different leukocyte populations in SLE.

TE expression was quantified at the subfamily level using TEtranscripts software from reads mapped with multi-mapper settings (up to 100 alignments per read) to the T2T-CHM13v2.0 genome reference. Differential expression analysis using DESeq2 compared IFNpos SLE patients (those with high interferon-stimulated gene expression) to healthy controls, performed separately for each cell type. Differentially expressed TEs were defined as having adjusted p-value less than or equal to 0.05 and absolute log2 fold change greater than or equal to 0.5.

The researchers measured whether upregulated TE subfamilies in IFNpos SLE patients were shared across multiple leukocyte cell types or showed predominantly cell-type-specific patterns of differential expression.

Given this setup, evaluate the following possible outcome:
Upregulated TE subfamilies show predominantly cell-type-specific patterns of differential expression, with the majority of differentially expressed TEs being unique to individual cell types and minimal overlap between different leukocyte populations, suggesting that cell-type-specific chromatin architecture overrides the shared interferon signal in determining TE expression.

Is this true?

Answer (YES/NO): NO